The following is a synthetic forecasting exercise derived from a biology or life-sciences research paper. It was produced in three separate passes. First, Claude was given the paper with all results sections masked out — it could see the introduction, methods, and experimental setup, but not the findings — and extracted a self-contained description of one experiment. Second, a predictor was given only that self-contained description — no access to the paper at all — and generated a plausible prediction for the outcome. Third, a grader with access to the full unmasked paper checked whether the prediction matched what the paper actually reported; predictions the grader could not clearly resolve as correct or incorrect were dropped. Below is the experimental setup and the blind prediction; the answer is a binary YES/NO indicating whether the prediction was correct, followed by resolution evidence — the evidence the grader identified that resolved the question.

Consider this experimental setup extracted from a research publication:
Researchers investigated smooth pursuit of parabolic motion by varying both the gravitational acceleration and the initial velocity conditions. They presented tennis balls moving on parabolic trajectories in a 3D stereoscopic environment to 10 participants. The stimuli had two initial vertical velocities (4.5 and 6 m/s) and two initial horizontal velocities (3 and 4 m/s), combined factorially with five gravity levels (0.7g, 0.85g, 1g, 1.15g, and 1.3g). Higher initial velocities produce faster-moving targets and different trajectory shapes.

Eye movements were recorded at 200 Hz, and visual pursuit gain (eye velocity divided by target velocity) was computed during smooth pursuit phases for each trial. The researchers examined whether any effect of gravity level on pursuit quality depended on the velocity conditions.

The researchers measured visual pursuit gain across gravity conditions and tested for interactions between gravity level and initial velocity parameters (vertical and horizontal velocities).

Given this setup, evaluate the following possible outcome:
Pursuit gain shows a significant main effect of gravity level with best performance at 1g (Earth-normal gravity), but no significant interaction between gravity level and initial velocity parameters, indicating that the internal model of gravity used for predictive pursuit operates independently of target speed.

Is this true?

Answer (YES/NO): NO